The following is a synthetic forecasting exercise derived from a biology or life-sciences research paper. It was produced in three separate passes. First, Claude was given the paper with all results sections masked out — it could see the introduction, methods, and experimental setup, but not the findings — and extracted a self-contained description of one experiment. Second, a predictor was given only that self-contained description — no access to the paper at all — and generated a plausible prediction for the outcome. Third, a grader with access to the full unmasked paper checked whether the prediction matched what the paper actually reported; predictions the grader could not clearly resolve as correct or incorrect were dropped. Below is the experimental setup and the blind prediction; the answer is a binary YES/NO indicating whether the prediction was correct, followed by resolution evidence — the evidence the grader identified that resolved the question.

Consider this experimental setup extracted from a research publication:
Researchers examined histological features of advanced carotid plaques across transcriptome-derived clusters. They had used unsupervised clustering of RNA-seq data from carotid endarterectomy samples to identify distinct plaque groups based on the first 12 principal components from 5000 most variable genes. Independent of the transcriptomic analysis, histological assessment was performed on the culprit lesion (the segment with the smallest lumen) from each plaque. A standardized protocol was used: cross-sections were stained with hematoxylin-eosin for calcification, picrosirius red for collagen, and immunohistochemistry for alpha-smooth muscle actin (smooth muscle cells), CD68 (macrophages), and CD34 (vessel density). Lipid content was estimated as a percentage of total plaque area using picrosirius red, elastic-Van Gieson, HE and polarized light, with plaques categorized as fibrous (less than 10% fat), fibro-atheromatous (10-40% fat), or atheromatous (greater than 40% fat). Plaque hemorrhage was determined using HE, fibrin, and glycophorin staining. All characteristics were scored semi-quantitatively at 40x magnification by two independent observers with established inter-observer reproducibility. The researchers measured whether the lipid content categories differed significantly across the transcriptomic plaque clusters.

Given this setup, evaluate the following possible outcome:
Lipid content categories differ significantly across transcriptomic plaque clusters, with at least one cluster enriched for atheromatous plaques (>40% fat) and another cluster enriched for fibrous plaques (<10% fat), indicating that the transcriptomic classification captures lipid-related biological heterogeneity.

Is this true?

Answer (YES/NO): YES